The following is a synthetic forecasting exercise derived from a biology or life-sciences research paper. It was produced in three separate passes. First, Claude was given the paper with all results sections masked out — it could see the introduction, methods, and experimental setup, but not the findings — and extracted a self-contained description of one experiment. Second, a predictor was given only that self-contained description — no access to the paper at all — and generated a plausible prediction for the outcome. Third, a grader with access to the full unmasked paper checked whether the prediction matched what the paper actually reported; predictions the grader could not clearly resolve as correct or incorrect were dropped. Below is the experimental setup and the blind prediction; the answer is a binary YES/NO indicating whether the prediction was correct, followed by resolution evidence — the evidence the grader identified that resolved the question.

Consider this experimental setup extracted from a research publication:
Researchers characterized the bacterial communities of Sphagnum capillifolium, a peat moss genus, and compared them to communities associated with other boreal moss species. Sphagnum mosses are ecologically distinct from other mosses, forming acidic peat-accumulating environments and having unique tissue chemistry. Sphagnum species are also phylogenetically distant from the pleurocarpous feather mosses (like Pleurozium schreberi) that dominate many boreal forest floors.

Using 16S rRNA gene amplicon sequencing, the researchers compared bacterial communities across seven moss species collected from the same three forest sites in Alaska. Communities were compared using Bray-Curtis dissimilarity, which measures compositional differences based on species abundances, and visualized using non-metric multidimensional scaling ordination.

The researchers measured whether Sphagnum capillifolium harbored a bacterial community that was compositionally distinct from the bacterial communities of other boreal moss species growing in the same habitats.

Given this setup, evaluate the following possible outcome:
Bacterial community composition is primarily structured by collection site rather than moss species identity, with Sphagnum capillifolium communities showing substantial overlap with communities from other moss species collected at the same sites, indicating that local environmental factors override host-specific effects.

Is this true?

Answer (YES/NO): NO